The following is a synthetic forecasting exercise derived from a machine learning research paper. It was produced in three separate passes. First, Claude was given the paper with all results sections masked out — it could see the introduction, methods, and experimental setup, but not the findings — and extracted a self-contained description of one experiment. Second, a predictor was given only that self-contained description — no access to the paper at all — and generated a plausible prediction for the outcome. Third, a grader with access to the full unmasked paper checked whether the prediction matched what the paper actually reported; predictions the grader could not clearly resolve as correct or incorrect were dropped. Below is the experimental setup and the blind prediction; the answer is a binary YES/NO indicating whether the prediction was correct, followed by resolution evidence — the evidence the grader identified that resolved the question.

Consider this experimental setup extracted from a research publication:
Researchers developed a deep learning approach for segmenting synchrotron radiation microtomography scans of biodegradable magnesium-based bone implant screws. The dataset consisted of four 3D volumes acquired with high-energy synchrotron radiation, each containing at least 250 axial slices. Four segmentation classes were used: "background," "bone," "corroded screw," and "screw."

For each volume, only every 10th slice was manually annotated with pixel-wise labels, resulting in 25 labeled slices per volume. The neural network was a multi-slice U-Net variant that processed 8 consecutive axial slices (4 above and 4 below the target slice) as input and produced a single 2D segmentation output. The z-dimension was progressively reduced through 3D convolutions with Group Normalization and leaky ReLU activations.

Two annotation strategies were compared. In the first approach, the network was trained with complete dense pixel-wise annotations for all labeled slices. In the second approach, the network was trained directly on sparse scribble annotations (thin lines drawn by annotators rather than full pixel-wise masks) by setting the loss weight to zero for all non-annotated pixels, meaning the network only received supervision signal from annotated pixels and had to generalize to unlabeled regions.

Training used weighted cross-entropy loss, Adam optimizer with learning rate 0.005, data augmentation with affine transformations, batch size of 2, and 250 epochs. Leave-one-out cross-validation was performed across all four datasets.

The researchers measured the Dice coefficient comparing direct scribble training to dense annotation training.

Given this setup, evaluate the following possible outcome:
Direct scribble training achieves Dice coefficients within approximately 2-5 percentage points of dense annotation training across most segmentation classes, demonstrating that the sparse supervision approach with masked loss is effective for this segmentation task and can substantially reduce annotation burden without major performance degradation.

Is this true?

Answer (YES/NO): NO